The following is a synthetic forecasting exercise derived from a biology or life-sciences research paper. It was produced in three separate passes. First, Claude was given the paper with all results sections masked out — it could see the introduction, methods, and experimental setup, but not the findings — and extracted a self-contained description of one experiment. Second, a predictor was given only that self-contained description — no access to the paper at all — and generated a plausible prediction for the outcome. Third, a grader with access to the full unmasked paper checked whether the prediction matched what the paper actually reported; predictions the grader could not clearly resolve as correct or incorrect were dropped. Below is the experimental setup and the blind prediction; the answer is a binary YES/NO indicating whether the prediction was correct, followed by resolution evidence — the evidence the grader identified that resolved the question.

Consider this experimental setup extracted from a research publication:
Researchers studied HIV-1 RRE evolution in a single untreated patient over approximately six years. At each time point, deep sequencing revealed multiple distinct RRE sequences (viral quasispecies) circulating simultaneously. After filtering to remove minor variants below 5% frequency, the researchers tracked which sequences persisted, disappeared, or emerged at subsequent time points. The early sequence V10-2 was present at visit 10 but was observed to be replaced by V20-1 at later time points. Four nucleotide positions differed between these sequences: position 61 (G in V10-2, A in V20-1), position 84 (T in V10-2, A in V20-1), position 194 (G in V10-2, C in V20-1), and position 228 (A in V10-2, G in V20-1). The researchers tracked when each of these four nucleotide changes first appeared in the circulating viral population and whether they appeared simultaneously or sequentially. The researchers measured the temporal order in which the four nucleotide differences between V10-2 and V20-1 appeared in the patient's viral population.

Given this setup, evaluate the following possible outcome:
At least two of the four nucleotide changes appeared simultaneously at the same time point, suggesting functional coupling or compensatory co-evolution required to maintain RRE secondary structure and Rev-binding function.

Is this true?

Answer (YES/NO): YES